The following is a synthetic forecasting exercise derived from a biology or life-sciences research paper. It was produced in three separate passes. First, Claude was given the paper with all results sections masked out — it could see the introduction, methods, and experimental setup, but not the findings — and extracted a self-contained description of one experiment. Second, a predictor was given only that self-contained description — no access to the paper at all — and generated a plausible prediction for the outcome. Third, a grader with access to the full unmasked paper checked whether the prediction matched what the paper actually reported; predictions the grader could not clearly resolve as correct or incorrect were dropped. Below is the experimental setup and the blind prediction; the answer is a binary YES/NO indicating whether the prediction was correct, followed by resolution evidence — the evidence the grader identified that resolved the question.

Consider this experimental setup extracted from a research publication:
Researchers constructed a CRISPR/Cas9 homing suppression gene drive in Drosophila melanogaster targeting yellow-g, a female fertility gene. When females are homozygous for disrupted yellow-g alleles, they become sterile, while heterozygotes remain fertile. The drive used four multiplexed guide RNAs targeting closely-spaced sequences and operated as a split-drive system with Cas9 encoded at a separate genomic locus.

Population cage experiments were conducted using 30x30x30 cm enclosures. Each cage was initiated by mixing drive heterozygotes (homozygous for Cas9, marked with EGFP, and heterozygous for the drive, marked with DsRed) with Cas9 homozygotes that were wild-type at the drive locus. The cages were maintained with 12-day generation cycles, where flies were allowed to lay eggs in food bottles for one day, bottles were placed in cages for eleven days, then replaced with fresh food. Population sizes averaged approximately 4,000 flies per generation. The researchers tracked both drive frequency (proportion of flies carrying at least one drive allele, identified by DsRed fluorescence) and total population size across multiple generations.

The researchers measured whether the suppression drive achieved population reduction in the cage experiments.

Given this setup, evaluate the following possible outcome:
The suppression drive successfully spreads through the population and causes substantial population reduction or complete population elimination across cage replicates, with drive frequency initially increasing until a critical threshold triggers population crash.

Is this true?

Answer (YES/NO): NO